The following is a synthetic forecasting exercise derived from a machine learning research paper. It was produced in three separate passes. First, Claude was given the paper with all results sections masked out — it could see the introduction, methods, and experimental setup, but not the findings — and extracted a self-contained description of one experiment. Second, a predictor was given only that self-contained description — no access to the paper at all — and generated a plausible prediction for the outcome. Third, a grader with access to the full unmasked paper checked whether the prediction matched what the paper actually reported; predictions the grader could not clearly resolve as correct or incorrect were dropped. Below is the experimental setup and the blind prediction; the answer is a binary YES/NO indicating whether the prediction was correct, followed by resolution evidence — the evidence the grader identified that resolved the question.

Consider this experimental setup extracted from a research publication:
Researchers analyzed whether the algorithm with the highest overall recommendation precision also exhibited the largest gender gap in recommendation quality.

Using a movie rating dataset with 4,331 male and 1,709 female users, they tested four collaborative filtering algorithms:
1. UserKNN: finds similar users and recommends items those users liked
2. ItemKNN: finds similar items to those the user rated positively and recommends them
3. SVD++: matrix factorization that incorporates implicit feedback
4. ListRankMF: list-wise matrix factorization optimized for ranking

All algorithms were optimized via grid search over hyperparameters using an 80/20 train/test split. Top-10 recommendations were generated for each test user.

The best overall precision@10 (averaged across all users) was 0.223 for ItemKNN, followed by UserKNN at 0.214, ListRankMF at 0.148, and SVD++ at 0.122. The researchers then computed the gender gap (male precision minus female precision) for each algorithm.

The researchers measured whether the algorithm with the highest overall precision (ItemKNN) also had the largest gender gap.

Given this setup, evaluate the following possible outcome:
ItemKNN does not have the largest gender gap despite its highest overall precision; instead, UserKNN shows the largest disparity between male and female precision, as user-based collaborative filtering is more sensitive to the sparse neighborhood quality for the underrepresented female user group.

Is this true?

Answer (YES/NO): YES